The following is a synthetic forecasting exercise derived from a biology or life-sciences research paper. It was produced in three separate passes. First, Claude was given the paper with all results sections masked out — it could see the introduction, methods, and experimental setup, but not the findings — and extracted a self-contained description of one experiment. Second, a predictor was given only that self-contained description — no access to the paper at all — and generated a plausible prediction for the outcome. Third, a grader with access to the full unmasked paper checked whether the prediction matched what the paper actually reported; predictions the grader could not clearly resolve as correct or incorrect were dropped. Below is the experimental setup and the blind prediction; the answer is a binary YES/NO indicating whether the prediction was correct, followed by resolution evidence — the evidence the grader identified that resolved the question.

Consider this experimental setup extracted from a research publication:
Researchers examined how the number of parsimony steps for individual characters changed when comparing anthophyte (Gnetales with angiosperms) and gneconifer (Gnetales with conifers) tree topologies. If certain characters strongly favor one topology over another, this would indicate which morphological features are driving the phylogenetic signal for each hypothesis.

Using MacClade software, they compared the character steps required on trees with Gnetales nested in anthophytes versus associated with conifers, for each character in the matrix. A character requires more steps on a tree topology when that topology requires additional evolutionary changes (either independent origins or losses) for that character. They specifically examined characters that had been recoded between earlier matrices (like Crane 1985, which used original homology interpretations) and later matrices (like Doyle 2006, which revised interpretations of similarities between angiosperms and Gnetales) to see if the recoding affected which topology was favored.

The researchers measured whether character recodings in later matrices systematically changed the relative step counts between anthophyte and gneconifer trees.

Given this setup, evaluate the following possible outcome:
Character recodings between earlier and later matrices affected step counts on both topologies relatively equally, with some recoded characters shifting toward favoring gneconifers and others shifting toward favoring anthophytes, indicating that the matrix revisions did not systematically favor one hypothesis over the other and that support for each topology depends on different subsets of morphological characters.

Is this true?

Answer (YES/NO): NO